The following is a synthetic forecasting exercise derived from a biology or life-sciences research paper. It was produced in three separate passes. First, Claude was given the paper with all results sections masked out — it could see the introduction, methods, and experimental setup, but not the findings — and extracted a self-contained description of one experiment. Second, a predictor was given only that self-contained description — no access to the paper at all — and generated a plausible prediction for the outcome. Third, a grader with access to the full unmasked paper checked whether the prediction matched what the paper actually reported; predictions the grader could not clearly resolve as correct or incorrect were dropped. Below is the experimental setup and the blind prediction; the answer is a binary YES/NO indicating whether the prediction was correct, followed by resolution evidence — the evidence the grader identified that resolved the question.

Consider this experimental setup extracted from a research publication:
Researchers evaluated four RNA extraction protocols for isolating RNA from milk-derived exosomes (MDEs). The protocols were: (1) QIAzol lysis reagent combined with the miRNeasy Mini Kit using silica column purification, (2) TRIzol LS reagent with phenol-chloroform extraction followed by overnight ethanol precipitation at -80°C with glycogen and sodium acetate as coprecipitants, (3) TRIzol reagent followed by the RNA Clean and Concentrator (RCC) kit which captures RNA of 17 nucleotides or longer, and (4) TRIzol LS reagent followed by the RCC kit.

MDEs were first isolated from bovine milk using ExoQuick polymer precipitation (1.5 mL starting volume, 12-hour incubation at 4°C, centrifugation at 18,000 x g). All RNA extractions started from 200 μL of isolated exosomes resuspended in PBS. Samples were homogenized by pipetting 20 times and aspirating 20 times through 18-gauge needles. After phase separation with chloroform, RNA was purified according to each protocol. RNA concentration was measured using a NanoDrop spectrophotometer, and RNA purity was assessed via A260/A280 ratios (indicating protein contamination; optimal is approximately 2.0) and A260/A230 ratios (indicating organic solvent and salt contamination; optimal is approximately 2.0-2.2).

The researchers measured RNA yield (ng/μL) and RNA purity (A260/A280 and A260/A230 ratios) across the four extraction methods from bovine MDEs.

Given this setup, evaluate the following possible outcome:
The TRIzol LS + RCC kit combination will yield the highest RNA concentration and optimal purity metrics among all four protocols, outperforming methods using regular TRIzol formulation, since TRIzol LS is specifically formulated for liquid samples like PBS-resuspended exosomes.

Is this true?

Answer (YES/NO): NO